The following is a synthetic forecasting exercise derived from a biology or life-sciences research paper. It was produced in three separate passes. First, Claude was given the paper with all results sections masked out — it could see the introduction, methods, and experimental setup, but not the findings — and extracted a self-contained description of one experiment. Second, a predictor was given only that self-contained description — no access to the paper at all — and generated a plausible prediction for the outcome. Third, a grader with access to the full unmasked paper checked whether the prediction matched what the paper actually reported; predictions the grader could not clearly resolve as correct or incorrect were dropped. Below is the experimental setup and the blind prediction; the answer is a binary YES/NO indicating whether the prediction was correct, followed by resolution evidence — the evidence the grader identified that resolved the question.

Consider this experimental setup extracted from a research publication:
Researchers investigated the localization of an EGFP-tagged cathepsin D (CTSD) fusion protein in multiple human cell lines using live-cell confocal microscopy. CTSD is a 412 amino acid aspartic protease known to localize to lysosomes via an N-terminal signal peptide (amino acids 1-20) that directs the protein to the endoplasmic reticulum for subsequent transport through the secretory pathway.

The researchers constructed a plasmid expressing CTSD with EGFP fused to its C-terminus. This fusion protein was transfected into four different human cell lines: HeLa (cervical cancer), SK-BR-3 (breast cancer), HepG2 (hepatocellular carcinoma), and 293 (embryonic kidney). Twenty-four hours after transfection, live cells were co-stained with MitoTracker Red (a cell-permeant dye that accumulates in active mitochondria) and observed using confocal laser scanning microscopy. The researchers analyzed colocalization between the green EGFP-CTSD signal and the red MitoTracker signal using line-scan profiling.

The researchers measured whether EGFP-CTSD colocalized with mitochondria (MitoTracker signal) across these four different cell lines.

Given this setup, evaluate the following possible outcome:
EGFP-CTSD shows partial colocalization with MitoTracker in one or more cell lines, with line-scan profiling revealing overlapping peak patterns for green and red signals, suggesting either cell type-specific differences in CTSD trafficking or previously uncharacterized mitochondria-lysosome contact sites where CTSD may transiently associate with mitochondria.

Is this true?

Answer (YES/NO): NO